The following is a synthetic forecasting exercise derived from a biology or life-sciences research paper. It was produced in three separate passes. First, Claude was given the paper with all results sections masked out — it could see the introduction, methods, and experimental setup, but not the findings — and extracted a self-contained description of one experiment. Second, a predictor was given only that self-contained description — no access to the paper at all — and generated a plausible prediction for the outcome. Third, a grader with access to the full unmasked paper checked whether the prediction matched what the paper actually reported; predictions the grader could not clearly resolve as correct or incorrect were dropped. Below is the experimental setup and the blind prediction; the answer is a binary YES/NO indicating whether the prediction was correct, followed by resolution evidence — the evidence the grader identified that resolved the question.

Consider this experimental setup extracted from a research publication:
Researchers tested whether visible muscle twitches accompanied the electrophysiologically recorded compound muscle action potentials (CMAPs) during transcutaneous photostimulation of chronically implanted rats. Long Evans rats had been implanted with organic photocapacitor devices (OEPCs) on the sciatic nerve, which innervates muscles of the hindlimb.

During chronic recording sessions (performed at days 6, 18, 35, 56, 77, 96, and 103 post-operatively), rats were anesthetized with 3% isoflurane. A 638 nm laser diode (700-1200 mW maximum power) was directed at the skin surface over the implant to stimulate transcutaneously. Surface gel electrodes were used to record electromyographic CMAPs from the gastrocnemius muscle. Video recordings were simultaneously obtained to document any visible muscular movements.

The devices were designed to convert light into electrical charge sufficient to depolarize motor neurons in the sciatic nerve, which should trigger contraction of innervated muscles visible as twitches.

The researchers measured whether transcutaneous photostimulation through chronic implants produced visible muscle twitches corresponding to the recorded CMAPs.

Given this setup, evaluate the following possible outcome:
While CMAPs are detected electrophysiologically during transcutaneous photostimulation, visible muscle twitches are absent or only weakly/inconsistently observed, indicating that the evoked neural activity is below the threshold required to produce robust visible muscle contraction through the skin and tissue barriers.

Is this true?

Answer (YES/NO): NO